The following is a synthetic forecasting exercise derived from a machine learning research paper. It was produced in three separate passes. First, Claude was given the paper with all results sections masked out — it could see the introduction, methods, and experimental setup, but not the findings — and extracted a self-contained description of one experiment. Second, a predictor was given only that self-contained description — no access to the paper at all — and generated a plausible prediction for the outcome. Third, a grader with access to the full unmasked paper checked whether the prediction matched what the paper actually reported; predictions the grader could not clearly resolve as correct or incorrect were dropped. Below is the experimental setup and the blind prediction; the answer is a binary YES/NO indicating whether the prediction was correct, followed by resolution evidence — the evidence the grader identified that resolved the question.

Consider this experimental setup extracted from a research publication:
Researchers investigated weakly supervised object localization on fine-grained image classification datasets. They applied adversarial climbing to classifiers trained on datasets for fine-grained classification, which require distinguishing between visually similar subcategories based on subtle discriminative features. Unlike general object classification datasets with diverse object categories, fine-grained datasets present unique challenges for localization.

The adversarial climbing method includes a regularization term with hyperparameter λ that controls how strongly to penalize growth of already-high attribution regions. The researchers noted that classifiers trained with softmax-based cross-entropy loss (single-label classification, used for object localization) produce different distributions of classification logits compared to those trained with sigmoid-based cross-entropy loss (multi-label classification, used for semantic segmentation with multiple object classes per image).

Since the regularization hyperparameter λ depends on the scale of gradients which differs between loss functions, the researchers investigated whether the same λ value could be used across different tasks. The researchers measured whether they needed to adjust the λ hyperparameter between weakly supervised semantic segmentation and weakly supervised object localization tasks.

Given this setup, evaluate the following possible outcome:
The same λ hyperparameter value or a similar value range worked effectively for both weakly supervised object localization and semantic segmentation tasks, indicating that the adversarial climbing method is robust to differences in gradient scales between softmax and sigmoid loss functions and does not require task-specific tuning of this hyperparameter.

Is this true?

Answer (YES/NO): NO